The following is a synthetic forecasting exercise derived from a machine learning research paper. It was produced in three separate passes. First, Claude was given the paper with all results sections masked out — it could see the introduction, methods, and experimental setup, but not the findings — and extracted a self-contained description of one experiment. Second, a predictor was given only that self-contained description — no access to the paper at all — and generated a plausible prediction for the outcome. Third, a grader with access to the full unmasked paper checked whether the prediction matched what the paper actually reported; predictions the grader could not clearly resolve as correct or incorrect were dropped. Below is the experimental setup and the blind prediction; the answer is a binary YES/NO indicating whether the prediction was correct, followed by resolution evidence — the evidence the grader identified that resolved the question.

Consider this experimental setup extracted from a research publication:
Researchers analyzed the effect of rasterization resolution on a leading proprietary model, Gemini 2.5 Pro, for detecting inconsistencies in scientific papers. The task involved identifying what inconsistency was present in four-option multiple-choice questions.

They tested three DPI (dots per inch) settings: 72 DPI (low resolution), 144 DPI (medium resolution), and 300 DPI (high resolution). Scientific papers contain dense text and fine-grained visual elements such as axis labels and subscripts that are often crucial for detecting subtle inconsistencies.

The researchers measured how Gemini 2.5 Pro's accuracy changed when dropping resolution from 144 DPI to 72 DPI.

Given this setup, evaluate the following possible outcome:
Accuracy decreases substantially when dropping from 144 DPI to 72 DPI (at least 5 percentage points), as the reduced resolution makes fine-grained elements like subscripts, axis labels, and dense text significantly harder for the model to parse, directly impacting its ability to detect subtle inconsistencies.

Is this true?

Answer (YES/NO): NO